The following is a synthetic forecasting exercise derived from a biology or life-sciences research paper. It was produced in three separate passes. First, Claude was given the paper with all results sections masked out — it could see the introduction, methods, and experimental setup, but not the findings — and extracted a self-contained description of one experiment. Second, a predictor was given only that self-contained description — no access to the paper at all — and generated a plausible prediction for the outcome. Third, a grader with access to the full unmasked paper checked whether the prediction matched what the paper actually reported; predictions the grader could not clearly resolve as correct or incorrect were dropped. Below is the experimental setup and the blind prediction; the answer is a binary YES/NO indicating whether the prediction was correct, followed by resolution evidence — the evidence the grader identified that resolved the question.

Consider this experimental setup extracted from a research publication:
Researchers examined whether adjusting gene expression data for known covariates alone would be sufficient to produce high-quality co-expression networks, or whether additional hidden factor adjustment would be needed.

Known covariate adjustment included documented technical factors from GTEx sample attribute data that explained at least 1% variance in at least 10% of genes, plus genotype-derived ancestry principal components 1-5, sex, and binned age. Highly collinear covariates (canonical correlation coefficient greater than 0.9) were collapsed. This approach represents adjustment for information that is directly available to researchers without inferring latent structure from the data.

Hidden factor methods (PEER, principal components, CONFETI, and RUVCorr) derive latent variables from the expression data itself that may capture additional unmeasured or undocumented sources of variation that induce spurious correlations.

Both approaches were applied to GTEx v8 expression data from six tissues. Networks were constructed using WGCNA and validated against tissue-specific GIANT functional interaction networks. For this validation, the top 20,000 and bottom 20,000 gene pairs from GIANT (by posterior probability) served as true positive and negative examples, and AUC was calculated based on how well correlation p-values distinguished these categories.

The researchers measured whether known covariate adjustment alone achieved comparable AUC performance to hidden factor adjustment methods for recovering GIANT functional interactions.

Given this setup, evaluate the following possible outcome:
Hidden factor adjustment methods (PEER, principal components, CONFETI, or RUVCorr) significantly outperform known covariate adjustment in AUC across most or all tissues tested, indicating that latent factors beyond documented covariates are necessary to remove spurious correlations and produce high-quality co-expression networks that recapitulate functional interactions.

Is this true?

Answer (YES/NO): NO